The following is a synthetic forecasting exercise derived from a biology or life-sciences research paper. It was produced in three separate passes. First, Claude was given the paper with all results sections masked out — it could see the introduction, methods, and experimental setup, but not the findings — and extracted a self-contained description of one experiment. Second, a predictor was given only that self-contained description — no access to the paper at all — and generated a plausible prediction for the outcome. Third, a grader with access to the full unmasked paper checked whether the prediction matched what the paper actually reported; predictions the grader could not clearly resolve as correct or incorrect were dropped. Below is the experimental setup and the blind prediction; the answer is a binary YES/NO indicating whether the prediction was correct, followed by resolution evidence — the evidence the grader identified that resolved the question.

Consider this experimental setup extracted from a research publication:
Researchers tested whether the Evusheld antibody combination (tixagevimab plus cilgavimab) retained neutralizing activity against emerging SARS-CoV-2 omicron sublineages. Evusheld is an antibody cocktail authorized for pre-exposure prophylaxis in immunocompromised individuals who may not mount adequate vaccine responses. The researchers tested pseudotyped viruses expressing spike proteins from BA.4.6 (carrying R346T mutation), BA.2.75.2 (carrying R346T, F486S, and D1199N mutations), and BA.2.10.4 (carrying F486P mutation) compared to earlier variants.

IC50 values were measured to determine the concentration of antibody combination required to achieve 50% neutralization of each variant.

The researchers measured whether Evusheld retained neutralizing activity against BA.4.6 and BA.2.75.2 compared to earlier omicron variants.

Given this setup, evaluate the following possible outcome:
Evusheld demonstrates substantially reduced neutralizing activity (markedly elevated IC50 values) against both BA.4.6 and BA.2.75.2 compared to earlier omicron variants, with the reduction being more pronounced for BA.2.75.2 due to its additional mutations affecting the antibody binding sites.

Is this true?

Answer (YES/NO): NO